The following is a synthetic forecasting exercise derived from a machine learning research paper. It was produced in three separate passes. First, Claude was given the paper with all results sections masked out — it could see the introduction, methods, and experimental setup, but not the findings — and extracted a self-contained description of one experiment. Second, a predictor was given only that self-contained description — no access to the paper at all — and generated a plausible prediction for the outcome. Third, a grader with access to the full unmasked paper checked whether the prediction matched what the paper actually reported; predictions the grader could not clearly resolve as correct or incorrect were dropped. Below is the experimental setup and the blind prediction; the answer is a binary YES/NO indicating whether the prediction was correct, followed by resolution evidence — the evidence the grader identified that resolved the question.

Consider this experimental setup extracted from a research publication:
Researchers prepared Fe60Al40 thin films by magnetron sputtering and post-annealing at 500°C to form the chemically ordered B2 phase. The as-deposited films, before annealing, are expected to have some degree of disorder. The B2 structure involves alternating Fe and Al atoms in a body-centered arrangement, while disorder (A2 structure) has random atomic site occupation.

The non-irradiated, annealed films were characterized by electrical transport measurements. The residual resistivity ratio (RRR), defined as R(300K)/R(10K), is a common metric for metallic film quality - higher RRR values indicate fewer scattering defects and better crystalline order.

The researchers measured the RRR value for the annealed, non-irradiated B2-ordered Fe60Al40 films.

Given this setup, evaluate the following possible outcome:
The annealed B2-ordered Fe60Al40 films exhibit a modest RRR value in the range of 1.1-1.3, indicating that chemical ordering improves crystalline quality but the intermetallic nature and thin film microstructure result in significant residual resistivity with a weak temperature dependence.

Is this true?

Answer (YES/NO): YES